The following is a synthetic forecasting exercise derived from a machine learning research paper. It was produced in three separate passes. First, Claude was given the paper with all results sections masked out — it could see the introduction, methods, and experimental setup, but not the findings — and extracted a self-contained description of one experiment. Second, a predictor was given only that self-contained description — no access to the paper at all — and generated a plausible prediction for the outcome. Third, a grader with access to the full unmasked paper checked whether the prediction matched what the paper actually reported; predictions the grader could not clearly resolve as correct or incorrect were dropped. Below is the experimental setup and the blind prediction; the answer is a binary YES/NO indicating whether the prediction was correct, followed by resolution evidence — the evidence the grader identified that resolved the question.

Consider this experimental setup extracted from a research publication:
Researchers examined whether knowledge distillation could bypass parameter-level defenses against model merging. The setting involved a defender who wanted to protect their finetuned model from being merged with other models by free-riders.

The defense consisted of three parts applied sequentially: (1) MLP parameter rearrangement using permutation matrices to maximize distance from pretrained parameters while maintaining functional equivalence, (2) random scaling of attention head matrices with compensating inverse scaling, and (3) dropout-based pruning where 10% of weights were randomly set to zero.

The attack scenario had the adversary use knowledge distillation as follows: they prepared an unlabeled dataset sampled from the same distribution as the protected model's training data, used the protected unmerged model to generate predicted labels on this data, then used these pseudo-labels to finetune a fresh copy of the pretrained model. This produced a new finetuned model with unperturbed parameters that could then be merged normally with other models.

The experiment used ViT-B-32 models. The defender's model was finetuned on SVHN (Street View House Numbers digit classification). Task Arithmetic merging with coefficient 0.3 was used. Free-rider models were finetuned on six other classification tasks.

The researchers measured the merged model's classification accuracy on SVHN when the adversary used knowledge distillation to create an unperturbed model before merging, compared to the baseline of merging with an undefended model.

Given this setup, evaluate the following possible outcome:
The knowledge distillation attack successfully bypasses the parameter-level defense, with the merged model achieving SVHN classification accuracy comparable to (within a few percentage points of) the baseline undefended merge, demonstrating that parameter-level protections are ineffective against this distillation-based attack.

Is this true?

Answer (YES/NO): YES